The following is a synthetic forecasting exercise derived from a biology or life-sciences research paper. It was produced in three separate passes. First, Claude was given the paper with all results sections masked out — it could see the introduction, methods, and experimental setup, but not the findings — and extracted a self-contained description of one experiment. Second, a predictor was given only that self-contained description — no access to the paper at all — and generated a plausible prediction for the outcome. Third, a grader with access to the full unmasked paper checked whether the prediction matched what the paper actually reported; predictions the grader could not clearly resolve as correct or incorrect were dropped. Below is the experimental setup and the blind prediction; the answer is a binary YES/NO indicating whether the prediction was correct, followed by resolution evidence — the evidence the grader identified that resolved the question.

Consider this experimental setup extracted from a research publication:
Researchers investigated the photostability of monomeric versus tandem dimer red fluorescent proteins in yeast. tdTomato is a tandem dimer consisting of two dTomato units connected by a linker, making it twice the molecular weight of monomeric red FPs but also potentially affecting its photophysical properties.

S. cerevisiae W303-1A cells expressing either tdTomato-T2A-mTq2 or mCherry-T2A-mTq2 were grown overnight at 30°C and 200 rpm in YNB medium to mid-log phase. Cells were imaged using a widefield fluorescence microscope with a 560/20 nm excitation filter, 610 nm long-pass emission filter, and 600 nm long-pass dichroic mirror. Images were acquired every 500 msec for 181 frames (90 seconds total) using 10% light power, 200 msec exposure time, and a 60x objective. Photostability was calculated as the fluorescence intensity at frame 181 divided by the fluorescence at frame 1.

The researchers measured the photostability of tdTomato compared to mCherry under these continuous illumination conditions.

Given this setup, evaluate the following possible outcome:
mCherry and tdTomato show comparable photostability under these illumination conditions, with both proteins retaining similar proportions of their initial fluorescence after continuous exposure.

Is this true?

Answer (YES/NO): YES